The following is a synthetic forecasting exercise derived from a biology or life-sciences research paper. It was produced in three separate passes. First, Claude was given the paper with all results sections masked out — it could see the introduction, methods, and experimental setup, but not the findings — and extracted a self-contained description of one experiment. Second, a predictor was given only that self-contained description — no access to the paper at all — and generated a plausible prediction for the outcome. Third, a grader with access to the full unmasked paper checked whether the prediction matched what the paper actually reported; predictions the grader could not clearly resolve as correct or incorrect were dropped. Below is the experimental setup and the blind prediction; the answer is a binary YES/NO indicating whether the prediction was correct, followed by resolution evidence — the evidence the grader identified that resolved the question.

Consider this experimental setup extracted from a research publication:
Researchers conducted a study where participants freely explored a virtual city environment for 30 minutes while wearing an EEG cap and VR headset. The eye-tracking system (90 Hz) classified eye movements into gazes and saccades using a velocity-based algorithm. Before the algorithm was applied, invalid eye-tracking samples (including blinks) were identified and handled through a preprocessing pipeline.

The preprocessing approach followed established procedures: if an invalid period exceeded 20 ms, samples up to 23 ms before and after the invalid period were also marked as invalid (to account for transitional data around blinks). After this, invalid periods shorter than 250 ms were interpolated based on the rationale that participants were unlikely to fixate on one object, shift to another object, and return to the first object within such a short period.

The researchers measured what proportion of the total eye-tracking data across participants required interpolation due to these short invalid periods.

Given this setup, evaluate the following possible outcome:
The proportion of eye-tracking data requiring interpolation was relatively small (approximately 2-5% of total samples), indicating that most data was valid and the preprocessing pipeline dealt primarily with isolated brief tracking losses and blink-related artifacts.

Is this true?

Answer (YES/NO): YES